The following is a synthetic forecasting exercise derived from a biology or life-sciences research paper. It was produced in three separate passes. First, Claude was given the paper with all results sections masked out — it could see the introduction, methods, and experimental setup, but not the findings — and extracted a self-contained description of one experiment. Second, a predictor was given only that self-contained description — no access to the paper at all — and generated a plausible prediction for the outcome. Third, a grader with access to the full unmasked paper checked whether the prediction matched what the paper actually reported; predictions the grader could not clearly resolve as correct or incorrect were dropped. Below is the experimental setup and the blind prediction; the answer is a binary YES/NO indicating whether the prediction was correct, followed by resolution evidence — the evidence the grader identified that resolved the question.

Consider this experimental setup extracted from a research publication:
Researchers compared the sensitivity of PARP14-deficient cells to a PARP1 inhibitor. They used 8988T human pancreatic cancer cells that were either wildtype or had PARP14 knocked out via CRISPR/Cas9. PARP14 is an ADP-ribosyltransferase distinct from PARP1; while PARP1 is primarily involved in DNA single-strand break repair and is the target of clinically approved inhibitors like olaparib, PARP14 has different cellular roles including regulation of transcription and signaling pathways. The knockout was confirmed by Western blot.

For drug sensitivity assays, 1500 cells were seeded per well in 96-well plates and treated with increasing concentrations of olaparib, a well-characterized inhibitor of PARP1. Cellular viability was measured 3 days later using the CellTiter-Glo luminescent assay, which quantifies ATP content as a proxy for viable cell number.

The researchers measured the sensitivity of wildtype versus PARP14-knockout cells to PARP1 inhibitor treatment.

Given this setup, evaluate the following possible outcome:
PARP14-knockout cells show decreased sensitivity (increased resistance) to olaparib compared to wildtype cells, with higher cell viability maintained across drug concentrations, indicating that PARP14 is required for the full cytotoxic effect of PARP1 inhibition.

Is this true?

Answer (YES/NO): NO